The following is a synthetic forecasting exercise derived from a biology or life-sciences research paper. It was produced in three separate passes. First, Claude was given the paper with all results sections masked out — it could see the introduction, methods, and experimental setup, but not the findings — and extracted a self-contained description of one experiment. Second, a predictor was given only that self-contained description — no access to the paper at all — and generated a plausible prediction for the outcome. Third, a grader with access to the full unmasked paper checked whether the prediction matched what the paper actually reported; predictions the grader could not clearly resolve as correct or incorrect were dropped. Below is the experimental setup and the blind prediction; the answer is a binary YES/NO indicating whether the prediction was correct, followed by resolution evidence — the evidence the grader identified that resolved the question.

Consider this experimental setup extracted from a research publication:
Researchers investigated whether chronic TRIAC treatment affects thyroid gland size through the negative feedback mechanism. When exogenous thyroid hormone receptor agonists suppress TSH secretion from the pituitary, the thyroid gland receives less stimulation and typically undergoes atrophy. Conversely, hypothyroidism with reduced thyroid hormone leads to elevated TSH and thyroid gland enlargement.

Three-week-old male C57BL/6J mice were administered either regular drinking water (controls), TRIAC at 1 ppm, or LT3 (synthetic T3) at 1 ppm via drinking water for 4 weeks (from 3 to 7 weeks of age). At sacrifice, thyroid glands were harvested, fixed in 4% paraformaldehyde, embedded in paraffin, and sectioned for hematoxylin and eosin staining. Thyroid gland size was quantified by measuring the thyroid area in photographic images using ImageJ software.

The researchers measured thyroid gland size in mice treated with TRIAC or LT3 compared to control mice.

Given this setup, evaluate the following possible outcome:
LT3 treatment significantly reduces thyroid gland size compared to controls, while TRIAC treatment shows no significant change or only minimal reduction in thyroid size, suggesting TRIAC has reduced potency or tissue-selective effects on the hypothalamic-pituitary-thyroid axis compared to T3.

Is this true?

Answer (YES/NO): NO